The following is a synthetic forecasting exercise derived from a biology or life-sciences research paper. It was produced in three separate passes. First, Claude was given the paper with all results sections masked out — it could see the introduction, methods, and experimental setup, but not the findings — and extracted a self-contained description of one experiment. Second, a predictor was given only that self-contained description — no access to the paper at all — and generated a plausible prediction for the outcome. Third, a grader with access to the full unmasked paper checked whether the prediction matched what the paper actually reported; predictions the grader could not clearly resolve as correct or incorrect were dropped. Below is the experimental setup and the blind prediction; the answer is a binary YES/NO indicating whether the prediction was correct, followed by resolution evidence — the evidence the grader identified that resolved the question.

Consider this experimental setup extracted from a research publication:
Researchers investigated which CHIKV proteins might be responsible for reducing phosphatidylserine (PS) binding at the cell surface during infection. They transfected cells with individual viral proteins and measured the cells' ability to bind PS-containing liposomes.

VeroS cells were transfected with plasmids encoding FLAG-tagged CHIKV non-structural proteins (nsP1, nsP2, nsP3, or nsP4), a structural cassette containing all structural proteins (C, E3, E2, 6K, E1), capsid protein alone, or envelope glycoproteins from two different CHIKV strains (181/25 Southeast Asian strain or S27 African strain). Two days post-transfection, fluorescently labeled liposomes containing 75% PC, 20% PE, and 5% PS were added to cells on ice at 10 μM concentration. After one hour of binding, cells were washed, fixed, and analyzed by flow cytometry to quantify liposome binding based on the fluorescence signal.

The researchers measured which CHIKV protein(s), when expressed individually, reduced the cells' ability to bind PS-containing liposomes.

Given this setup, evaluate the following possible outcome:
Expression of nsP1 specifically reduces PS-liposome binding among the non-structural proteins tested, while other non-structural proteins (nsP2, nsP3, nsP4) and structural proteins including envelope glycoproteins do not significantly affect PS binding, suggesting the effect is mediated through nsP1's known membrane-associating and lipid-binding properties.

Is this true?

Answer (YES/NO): NO